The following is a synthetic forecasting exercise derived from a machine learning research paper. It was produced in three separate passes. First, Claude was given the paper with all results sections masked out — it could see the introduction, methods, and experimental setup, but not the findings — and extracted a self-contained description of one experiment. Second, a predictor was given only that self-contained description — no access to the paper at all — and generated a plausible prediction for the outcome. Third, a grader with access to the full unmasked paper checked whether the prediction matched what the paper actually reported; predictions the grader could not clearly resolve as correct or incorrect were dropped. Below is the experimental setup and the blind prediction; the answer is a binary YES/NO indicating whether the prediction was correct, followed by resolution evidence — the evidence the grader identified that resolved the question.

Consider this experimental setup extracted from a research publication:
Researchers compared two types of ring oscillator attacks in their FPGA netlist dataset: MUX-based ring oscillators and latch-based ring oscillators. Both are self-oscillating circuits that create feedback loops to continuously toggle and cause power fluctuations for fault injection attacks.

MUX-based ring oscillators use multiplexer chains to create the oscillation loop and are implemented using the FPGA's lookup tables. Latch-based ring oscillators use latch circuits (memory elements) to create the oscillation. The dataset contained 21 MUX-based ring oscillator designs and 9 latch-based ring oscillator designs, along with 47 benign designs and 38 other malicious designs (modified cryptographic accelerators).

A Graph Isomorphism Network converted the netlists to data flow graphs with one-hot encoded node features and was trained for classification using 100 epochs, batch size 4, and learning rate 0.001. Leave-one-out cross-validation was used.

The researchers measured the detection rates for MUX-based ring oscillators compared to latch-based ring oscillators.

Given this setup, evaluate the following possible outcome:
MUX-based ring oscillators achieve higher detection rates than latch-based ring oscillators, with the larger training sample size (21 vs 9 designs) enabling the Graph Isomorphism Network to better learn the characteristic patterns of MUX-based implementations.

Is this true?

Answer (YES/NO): YES